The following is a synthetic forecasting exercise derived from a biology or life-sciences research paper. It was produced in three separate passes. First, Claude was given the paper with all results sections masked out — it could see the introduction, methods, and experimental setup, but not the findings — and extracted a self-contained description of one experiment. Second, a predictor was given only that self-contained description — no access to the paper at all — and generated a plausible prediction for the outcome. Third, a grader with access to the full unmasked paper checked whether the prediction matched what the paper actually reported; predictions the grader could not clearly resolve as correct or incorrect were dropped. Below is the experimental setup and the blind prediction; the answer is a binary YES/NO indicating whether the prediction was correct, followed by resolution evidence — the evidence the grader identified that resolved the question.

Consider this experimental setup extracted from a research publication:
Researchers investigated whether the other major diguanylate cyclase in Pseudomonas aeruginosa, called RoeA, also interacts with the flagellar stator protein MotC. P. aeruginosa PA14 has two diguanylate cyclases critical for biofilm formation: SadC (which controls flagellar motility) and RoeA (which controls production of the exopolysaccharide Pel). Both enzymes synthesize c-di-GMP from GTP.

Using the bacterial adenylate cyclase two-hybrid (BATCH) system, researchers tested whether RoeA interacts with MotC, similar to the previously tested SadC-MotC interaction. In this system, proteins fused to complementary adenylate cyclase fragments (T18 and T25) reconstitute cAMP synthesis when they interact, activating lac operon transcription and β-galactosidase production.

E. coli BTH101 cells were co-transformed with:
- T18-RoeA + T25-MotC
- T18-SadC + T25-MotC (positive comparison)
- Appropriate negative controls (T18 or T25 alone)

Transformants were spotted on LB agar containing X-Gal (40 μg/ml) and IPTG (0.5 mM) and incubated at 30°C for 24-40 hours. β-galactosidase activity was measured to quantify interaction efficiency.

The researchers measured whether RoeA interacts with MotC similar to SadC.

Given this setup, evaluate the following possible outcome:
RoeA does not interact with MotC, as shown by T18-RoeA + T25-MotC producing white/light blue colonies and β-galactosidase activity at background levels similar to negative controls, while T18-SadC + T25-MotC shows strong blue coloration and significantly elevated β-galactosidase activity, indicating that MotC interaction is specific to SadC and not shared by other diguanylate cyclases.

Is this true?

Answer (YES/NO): YES